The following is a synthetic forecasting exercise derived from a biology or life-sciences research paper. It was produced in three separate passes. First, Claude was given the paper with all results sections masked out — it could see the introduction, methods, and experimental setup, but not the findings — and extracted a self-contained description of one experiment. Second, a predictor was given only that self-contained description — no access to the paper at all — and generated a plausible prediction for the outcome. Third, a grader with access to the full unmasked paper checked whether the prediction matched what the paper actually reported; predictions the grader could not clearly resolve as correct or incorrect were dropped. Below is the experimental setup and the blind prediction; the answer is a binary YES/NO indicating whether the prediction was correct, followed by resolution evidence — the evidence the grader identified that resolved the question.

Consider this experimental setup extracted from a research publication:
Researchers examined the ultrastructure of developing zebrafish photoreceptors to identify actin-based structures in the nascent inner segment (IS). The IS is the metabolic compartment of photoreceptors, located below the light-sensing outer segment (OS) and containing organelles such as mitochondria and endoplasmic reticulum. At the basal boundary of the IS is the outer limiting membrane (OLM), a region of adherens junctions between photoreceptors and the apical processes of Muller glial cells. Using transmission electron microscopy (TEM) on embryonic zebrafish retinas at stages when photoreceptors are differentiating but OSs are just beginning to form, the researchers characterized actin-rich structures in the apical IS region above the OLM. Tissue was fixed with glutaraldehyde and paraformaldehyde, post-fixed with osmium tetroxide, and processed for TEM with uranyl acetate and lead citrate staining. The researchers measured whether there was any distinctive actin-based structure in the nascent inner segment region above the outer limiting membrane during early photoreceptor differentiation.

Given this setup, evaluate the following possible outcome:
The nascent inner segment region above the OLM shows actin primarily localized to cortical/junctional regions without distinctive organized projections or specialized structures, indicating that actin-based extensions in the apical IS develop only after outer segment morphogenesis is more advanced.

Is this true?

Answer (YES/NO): NO